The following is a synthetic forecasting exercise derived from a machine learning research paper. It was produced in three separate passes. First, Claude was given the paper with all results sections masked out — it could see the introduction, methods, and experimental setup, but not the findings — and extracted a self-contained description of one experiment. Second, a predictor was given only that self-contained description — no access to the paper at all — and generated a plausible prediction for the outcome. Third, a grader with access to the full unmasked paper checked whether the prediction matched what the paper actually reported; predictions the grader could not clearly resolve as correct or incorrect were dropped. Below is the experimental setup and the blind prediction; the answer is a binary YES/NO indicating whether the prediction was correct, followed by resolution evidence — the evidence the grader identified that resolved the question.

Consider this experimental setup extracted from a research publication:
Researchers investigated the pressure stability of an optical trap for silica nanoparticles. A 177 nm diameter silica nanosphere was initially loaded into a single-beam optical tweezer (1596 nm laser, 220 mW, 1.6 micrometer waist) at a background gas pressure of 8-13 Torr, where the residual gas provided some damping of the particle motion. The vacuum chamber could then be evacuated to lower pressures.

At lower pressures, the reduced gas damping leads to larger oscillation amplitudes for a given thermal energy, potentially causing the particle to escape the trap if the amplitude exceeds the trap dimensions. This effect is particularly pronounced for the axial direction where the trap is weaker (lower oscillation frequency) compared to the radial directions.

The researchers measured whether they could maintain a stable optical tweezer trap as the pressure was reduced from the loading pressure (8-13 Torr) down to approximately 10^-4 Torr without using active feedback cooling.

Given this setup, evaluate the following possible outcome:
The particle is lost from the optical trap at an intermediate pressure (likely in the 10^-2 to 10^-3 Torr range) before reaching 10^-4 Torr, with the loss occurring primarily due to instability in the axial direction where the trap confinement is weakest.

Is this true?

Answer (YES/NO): NO